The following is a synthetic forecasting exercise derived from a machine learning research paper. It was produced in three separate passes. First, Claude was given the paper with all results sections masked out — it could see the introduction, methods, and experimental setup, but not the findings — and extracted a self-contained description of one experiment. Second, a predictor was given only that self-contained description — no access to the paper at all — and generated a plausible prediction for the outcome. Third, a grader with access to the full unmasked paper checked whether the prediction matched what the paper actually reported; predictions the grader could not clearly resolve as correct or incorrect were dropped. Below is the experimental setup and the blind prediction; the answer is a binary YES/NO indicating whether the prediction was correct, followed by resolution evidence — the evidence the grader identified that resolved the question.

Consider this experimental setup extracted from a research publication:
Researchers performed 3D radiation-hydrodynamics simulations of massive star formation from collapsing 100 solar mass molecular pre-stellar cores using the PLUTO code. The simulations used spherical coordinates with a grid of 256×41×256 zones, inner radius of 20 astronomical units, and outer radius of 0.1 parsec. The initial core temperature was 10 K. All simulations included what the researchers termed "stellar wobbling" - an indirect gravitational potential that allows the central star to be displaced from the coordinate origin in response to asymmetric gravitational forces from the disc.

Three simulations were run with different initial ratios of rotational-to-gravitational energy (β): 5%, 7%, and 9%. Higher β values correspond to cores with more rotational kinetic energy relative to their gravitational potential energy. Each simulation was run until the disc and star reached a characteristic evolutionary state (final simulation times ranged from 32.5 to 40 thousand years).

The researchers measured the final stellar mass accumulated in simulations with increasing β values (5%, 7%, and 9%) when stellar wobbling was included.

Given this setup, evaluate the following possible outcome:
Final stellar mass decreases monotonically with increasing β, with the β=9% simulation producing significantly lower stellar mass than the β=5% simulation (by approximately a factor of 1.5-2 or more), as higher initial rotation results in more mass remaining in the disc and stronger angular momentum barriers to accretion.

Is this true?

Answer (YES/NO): NO